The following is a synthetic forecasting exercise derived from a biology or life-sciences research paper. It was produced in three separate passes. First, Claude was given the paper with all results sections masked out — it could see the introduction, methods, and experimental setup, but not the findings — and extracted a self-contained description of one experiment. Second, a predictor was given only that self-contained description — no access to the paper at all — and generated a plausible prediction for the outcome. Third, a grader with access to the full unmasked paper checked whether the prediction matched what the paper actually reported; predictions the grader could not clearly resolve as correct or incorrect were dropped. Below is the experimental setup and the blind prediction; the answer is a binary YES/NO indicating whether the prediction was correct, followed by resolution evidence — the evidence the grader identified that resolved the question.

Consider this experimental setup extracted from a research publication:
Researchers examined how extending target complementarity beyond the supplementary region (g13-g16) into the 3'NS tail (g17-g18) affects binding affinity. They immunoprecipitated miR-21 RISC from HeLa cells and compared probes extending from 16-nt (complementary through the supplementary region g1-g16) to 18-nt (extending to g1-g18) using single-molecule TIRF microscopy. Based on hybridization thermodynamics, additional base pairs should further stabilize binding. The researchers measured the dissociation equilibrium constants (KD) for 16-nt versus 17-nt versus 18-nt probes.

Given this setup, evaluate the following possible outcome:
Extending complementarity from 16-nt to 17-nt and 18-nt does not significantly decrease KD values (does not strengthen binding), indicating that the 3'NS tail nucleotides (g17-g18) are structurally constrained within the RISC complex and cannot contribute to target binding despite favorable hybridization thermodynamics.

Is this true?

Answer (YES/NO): YES